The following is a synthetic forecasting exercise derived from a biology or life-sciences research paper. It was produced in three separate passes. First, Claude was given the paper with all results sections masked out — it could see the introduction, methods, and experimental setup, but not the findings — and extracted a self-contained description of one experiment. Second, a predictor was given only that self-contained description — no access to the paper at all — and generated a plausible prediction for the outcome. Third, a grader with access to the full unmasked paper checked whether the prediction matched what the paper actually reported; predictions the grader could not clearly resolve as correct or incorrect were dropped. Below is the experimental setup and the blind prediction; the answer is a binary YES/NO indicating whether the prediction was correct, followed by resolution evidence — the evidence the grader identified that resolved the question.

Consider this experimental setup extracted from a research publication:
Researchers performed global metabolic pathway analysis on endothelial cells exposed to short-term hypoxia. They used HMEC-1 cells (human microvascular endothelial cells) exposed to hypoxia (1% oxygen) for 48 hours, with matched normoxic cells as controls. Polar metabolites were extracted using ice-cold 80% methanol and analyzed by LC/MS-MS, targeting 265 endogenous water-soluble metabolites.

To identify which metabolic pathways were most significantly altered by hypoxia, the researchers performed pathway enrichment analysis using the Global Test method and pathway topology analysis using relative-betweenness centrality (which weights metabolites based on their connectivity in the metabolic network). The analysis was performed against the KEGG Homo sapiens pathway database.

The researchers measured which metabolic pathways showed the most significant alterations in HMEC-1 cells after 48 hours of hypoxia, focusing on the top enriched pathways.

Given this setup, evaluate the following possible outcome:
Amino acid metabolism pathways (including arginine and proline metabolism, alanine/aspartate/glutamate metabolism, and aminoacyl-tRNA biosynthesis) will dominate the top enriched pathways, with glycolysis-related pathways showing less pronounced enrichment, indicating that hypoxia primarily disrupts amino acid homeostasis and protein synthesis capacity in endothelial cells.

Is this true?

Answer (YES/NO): NO